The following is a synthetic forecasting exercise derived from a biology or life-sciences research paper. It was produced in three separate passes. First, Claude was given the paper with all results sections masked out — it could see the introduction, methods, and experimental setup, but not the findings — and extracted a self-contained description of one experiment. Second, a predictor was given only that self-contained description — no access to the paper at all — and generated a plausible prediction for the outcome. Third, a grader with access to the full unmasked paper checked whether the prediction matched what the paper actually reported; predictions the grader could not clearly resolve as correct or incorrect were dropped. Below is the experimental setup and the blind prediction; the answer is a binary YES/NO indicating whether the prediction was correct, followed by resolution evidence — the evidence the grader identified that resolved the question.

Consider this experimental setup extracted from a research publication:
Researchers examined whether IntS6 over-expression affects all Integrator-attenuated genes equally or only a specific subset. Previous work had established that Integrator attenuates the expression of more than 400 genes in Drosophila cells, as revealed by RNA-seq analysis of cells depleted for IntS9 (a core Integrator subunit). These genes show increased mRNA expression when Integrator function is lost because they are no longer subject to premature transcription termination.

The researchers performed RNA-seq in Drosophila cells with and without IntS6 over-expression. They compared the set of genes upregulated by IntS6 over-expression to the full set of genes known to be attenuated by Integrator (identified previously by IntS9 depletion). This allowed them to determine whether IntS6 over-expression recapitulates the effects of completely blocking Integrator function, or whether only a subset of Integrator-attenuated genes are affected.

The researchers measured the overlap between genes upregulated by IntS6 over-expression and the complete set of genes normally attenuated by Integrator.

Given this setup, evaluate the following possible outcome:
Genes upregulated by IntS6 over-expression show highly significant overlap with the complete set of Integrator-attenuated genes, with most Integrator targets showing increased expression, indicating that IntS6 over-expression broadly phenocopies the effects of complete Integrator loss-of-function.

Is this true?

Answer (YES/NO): NO